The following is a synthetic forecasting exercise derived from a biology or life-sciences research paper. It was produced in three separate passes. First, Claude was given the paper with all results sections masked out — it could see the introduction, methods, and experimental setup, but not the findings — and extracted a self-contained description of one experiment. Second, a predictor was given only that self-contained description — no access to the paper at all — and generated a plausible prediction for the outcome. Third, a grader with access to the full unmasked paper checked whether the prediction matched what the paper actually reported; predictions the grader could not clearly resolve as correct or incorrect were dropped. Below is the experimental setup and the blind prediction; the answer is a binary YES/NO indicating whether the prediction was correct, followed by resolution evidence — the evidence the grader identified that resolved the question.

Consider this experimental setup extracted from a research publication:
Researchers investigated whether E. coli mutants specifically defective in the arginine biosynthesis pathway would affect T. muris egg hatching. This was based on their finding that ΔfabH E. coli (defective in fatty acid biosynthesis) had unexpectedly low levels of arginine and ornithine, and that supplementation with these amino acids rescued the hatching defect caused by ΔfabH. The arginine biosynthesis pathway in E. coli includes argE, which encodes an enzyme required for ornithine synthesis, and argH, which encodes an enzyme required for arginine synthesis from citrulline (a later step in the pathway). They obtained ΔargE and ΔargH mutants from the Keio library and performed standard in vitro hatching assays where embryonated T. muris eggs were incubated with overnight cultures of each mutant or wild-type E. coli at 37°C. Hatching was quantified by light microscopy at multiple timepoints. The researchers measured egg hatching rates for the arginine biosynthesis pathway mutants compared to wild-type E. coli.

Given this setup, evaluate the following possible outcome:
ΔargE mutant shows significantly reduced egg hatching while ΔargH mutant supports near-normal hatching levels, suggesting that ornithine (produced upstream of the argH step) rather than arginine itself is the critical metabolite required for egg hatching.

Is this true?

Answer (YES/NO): NO